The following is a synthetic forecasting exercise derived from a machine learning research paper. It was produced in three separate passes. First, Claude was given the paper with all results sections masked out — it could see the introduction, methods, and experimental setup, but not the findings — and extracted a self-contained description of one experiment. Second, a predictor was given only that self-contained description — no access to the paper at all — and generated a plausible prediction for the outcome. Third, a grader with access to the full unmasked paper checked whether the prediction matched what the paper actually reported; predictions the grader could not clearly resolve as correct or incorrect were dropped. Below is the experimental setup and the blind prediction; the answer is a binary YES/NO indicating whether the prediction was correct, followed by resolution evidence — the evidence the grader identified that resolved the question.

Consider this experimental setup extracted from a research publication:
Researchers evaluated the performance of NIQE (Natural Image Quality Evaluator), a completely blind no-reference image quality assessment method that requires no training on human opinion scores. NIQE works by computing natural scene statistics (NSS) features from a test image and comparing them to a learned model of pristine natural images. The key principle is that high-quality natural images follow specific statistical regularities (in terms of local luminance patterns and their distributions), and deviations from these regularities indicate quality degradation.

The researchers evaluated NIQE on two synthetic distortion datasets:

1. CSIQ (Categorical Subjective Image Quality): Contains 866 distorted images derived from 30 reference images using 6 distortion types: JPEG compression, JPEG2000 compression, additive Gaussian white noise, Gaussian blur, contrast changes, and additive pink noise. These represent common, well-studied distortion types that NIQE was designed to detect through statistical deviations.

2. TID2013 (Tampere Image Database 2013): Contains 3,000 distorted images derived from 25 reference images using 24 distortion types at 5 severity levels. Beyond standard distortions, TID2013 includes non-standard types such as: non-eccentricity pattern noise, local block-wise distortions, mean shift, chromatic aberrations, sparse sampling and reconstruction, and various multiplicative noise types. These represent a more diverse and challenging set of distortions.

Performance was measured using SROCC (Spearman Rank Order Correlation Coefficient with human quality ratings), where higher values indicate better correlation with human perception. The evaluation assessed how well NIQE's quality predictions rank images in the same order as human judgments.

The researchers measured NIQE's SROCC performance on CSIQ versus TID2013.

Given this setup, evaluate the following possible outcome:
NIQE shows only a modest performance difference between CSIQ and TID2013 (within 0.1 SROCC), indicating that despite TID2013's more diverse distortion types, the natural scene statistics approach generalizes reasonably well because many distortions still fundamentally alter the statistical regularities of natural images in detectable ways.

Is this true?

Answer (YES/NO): NO